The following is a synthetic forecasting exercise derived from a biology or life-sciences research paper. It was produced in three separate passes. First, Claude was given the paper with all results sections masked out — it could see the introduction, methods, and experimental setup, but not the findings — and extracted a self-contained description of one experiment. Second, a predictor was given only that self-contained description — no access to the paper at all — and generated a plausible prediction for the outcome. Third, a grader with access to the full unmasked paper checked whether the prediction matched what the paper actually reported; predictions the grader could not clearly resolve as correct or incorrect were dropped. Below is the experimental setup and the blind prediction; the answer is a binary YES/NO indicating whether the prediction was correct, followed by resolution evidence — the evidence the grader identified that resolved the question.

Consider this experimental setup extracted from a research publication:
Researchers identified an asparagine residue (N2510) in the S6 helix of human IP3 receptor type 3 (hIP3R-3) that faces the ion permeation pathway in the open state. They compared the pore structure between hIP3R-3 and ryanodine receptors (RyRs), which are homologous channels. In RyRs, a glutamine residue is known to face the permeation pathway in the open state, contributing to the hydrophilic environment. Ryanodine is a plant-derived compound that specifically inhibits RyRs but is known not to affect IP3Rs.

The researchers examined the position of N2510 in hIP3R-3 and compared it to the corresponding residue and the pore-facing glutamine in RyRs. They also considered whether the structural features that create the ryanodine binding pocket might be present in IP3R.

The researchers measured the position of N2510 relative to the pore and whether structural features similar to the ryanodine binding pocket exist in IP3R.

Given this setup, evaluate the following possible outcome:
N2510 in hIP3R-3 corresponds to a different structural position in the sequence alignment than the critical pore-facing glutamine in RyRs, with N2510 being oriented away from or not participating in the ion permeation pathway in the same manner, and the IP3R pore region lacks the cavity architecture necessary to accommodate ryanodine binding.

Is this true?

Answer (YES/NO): NO